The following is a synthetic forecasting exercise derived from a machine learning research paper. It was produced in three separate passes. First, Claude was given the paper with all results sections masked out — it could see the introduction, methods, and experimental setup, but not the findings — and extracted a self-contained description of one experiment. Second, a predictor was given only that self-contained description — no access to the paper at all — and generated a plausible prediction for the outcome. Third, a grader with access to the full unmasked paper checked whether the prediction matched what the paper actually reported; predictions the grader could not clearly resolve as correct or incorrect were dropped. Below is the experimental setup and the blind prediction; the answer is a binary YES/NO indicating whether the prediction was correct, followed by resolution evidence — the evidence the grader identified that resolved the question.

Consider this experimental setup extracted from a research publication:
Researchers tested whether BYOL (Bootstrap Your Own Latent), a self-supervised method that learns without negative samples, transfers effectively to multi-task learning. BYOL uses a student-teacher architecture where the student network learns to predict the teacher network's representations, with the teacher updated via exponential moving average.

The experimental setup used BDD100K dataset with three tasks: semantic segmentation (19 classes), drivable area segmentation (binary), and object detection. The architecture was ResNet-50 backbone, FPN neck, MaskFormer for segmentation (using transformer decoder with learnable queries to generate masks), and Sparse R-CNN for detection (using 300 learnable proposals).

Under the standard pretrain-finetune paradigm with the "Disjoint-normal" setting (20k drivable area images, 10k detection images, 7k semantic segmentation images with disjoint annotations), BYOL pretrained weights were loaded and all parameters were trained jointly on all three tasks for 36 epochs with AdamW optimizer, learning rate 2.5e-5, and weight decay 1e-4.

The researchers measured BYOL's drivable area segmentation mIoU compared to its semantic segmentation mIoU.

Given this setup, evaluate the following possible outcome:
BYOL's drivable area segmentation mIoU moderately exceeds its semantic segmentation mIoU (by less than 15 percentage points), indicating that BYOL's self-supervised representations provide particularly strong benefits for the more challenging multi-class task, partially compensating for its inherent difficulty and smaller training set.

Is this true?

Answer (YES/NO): NO